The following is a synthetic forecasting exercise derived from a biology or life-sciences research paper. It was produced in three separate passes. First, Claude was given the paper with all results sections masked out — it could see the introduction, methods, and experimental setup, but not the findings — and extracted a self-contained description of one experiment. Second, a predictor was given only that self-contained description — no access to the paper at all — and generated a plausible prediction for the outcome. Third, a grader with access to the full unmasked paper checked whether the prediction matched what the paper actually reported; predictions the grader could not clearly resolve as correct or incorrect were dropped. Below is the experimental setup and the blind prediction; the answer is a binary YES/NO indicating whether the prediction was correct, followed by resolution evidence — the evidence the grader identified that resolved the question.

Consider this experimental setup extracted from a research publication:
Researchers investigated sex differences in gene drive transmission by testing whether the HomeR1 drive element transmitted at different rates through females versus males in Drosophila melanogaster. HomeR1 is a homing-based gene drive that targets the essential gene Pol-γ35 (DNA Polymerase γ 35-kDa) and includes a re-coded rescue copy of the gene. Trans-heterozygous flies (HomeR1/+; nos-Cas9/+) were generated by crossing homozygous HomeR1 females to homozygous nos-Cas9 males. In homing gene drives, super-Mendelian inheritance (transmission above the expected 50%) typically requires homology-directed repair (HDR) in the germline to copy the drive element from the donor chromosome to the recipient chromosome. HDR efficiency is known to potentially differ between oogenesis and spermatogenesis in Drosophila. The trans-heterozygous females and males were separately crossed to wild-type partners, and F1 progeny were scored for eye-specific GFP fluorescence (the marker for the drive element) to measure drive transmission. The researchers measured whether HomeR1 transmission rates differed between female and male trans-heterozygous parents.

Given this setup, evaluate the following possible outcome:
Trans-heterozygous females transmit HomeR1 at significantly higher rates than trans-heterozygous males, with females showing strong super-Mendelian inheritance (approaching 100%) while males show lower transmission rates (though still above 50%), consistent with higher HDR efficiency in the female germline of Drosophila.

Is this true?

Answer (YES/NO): YES